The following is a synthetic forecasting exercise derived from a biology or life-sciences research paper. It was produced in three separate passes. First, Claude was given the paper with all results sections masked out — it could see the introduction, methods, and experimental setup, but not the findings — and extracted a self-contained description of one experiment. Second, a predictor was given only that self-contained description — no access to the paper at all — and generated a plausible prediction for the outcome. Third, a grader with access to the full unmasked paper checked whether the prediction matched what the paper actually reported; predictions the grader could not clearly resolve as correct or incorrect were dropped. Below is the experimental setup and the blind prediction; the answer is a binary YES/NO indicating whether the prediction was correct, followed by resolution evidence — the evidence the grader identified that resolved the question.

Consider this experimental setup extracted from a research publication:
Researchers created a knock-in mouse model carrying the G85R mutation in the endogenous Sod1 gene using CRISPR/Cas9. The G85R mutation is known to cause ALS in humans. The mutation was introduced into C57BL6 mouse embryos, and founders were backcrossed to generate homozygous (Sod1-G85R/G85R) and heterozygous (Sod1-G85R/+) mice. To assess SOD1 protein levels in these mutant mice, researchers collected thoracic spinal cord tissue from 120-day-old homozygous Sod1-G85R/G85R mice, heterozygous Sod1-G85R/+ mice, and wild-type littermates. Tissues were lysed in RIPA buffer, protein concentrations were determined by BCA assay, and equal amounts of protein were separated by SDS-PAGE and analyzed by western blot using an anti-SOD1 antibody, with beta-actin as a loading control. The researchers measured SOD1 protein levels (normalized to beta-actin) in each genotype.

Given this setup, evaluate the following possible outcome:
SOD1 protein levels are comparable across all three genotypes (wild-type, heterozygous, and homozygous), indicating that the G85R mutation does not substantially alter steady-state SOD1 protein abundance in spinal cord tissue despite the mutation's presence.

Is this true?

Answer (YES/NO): NO